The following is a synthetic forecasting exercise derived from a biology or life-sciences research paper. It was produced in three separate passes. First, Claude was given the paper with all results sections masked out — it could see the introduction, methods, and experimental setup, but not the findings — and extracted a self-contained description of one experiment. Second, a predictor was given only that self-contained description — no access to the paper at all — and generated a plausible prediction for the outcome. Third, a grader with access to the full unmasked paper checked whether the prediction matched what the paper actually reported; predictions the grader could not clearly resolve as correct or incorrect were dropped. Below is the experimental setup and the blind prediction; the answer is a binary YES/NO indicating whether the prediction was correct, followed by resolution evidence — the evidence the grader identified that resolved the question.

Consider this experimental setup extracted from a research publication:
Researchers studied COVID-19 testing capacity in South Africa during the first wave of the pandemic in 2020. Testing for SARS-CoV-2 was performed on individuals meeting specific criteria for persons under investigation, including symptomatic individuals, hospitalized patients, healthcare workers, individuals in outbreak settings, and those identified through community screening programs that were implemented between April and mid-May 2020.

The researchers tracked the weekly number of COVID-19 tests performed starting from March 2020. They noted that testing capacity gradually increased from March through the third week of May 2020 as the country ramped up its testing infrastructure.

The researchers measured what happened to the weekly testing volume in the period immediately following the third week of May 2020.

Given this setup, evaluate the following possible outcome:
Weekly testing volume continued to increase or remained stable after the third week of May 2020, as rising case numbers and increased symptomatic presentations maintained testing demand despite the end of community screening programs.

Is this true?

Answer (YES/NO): NO